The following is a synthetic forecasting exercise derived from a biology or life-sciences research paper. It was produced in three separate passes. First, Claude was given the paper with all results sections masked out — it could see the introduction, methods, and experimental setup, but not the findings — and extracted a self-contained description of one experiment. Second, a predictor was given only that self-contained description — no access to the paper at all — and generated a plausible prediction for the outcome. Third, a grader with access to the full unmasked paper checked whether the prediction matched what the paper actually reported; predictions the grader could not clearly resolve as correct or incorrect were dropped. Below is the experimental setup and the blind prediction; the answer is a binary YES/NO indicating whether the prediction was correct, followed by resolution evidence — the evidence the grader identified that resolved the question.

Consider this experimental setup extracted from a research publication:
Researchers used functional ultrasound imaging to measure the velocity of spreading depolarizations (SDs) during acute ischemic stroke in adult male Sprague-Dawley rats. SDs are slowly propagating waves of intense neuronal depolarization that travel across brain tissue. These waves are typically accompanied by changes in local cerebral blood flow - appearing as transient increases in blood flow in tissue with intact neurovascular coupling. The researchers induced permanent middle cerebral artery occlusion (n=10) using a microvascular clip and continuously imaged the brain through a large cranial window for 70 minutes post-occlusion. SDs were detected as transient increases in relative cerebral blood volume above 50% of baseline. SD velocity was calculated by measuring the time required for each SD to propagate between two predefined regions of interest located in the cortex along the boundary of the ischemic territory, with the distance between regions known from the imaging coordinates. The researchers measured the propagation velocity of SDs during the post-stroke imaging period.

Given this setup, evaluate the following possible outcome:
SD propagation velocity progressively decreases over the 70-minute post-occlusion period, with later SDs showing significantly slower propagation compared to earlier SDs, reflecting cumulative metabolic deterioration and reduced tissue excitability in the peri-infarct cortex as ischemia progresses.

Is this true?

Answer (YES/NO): NO